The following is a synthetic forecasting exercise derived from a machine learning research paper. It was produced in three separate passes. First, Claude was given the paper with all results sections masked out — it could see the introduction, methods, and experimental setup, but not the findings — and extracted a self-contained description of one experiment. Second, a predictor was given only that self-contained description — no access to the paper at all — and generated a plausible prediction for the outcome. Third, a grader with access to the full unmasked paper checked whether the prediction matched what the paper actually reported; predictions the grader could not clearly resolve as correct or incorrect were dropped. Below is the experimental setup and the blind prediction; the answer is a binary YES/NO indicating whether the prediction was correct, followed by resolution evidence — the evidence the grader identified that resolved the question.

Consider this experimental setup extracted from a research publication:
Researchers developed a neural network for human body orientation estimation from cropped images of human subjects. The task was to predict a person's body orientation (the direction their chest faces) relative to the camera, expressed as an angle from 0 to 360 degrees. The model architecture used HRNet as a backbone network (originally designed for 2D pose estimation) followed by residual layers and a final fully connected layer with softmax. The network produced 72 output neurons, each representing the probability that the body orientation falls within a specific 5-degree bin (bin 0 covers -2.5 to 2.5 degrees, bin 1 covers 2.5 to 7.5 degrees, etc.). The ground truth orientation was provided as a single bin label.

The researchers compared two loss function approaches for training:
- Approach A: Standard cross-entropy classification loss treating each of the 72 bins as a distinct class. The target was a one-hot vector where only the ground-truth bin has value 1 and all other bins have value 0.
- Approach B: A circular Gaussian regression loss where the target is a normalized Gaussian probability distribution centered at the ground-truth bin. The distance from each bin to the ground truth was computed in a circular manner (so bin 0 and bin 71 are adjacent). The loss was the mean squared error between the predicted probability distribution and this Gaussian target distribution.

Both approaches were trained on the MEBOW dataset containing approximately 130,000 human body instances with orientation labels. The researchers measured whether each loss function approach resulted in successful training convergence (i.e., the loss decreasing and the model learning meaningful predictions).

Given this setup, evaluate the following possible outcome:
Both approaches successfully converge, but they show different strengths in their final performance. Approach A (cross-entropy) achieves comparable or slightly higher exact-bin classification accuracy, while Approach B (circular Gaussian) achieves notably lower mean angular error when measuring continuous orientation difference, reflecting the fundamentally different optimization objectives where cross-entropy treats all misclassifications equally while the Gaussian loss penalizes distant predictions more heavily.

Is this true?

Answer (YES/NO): NO